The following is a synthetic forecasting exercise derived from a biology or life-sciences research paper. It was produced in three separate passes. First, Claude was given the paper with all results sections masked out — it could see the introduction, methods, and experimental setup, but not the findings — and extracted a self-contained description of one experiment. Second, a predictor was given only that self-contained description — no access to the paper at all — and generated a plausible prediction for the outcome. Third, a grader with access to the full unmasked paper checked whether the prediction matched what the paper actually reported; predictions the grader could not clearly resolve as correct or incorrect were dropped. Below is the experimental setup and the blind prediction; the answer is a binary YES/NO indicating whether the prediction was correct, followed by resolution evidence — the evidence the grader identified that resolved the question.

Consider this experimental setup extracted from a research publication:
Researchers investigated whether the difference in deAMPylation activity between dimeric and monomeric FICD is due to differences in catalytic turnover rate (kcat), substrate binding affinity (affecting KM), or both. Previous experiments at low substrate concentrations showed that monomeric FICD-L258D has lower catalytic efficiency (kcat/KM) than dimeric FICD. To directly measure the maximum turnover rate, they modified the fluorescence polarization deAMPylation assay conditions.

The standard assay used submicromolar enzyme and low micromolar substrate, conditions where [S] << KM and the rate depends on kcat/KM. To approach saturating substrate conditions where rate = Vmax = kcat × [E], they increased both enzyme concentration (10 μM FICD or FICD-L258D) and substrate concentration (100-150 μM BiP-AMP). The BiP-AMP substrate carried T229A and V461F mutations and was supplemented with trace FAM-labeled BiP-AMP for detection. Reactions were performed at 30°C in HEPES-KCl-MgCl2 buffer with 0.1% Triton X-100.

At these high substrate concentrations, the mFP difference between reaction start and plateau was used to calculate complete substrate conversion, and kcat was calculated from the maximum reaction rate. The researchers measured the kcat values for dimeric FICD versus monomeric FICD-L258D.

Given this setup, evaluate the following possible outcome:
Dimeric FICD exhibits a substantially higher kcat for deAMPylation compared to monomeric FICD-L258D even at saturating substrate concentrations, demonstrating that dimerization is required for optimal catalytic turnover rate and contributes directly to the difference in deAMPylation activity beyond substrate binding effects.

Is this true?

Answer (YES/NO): YES